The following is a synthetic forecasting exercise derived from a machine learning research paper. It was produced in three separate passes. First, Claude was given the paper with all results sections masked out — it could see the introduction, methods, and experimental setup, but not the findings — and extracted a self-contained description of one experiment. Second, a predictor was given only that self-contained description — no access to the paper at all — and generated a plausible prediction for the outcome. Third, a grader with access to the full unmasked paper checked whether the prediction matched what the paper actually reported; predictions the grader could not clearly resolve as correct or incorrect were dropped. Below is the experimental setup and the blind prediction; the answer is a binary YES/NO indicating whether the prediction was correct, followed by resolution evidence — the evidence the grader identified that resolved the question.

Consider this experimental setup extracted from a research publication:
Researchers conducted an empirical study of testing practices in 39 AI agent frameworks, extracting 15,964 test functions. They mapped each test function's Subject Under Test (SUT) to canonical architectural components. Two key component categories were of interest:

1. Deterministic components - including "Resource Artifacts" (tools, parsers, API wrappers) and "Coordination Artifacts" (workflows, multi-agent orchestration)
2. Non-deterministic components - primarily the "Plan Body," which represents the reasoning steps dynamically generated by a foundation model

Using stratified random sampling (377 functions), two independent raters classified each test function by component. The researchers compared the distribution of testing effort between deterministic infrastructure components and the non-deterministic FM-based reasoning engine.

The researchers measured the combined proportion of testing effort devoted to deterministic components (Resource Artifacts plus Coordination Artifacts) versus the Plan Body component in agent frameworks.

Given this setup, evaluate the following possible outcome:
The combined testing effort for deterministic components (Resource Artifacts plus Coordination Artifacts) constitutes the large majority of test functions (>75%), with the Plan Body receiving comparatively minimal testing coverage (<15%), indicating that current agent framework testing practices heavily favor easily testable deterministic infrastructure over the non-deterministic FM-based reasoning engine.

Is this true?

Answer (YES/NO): NO